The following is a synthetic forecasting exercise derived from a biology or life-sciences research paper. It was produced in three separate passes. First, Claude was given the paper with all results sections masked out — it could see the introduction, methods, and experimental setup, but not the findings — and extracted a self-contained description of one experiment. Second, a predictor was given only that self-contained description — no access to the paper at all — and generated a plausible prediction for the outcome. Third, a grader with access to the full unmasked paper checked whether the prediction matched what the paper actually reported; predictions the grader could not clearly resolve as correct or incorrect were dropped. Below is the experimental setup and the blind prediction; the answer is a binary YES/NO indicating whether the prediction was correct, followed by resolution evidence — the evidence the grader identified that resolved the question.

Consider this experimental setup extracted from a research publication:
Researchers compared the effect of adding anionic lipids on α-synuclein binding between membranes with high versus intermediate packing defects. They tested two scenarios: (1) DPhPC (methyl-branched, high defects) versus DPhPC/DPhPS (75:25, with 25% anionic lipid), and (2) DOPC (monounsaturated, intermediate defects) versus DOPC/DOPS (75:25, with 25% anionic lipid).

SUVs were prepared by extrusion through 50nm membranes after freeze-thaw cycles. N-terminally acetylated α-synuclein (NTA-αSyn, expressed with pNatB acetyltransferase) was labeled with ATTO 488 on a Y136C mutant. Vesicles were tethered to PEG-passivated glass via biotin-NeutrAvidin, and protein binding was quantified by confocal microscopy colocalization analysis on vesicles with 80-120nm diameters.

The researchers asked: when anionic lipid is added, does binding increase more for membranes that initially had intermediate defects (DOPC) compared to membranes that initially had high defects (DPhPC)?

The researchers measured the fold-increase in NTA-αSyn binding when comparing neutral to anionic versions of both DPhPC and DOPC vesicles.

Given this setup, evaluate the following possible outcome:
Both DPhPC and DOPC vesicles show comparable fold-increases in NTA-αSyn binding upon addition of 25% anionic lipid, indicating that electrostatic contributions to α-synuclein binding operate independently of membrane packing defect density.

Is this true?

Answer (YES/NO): NO